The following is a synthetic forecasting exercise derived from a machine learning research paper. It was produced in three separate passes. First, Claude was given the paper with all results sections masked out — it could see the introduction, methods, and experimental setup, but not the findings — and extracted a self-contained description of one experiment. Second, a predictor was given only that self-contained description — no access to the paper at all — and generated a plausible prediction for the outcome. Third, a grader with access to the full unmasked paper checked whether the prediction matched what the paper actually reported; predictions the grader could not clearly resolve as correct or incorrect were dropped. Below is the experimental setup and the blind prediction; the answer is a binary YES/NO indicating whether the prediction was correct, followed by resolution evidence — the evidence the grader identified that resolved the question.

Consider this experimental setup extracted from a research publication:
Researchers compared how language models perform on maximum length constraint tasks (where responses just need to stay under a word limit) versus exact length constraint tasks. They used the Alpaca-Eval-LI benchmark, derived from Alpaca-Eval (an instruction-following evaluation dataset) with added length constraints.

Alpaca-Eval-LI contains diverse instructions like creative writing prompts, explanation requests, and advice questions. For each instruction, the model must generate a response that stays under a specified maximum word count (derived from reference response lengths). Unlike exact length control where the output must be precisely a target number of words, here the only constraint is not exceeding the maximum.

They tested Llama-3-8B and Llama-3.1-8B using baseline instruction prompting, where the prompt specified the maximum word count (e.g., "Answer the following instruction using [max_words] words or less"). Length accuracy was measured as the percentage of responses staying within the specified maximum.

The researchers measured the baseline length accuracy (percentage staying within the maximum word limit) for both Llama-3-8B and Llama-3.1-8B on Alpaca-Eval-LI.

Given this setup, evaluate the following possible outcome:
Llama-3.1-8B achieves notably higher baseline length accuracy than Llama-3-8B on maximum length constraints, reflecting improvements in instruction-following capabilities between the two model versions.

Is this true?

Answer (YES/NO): NO